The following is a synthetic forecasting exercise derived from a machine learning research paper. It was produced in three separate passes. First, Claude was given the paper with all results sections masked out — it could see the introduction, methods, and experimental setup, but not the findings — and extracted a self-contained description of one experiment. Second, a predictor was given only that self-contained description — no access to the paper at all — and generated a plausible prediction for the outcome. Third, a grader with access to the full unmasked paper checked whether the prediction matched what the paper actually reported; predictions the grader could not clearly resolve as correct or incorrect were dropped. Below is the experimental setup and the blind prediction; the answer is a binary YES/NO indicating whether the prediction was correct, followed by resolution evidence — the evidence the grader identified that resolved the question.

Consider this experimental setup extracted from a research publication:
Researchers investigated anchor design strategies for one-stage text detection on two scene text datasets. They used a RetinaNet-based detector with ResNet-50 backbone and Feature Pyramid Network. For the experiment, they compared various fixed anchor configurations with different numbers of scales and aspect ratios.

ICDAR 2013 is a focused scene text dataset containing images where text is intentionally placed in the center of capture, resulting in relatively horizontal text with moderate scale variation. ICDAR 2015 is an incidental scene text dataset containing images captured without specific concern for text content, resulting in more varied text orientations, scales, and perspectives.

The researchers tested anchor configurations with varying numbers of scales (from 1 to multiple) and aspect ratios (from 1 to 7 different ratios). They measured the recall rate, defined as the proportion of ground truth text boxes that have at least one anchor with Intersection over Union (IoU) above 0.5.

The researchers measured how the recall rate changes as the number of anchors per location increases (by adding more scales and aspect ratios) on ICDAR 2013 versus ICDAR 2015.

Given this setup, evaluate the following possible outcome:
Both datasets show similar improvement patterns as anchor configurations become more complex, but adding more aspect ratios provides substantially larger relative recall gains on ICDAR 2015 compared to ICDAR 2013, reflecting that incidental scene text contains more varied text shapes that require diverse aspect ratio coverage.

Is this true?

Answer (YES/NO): NO